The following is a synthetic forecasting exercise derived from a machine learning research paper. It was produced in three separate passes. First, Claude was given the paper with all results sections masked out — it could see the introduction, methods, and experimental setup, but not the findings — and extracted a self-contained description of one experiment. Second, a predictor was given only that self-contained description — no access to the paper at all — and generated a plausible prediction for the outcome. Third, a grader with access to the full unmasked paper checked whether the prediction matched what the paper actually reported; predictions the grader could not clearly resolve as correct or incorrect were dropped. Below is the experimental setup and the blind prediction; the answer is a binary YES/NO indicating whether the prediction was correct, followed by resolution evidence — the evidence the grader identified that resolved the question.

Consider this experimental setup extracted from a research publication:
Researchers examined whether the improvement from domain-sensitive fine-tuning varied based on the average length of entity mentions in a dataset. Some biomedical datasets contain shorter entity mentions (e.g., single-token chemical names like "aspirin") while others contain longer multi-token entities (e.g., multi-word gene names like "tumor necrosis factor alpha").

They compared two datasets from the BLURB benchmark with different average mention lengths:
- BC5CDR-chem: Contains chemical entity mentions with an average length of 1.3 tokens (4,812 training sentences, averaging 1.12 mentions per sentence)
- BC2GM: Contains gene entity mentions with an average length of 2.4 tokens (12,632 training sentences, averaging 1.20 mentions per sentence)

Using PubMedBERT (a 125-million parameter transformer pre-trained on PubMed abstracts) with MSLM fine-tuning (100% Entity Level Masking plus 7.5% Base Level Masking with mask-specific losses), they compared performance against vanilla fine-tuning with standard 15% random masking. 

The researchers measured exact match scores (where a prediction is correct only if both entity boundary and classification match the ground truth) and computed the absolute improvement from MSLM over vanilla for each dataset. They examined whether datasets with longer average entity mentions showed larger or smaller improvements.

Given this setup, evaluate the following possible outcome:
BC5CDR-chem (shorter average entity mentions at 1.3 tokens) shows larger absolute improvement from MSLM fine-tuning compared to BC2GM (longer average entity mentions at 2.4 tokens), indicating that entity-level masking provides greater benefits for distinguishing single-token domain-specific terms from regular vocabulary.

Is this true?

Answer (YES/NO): NO